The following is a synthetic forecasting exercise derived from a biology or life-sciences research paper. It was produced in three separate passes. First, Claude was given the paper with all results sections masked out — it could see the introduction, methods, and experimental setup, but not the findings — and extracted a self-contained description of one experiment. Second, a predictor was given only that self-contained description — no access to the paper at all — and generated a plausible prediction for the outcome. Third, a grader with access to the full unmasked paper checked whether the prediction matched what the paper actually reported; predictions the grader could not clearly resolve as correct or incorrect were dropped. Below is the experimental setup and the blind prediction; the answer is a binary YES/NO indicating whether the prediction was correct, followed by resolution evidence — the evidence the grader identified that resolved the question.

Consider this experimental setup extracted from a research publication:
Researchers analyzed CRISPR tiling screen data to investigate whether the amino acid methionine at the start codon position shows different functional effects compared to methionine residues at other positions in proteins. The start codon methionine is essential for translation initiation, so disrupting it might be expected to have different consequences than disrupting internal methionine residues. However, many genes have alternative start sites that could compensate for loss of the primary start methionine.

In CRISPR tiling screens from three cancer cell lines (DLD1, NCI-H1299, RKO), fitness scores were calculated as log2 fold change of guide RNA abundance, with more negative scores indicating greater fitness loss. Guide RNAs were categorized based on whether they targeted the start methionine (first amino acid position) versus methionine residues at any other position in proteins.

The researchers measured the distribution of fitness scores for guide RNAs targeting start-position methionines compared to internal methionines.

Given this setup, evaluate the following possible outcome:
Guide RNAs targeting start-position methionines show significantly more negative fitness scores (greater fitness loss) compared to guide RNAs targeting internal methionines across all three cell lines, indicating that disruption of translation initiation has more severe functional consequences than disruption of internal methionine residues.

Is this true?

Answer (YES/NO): NO